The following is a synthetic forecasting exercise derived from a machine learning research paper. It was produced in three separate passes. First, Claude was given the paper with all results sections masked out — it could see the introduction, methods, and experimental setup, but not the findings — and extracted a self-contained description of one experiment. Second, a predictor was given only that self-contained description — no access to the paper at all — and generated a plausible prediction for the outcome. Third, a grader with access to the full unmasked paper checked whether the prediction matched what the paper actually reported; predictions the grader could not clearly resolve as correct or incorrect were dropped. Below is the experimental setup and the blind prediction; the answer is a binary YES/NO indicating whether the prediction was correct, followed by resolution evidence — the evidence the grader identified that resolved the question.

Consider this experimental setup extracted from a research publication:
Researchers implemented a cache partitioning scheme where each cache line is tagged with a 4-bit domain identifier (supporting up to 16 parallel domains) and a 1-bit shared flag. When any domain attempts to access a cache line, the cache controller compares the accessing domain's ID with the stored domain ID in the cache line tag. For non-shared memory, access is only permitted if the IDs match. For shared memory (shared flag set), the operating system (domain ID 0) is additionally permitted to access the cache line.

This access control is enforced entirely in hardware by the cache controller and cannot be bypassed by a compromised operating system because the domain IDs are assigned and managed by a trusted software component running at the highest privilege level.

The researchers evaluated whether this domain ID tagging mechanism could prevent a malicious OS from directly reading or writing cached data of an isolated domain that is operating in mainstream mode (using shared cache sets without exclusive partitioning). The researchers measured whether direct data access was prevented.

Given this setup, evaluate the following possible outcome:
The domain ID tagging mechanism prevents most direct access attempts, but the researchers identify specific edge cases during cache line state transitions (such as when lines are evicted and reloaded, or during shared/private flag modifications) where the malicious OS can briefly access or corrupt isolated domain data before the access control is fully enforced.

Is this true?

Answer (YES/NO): NO